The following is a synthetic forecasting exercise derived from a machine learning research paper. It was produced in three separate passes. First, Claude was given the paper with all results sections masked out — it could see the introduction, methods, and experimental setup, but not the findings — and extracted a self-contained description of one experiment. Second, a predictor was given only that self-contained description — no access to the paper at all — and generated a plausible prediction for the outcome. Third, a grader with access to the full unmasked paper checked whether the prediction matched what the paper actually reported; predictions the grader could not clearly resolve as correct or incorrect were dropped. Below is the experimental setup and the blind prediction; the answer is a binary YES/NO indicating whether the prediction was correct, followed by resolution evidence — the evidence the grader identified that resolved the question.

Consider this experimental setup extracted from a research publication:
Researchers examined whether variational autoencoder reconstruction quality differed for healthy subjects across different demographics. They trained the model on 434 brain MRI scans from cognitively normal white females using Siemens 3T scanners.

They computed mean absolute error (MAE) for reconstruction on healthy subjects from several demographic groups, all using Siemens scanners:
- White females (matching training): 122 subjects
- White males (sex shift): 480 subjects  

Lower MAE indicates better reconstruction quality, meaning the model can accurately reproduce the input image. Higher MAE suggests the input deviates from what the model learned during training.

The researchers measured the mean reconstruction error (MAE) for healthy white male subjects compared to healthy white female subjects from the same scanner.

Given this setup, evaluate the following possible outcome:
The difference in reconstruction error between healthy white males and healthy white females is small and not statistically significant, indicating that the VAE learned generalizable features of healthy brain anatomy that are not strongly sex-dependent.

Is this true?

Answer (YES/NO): NO